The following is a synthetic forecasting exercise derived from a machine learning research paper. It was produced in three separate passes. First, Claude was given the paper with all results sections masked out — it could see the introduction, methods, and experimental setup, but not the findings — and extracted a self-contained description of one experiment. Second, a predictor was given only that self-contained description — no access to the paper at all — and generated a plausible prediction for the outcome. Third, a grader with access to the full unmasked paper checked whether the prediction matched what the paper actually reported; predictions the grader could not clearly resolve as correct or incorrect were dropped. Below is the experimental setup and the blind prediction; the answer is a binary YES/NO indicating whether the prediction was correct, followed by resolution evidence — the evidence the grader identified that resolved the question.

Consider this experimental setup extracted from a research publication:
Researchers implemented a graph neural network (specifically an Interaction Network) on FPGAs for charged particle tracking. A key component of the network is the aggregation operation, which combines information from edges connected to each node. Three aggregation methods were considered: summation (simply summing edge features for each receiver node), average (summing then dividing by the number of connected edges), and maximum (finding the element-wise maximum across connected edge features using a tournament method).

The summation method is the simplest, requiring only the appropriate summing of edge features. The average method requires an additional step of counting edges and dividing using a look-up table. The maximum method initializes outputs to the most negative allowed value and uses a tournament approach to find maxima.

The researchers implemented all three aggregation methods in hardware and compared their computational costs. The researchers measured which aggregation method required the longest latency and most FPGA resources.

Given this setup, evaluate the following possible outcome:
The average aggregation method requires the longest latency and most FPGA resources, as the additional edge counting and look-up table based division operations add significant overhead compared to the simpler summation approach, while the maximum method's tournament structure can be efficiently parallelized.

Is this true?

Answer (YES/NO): NO